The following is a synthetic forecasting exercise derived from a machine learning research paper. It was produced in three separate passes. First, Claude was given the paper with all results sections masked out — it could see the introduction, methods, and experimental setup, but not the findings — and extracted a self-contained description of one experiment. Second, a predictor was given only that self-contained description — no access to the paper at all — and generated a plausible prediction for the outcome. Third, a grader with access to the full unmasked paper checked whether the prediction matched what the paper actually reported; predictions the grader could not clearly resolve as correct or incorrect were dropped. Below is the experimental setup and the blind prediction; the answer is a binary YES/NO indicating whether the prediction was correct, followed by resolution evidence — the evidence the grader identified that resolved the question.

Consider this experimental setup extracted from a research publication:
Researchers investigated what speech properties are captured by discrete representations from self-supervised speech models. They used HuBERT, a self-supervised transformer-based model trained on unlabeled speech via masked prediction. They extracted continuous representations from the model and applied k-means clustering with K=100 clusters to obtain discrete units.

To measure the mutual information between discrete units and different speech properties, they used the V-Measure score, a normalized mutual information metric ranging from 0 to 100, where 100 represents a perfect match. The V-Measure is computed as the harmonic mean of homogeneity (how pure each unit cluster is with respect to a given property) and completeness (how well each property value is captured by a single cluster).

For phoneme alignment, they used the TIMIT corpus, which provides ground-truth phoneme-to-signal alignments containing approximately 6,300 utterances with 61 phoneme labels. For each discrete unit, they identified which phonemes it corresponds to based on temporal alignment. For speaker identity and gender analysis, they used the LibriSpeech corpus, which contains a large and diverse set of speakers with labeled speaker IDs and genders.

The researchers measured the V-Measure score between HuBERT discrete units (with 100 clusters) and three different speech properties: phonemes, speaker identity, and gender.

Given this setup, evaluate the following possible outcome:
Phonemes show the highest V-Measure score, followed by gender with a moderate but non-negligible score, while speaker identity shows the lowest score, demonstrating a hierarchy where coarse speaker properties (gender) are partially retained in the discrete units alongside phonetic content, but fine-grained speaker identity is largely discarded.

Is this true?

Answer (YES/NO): NO